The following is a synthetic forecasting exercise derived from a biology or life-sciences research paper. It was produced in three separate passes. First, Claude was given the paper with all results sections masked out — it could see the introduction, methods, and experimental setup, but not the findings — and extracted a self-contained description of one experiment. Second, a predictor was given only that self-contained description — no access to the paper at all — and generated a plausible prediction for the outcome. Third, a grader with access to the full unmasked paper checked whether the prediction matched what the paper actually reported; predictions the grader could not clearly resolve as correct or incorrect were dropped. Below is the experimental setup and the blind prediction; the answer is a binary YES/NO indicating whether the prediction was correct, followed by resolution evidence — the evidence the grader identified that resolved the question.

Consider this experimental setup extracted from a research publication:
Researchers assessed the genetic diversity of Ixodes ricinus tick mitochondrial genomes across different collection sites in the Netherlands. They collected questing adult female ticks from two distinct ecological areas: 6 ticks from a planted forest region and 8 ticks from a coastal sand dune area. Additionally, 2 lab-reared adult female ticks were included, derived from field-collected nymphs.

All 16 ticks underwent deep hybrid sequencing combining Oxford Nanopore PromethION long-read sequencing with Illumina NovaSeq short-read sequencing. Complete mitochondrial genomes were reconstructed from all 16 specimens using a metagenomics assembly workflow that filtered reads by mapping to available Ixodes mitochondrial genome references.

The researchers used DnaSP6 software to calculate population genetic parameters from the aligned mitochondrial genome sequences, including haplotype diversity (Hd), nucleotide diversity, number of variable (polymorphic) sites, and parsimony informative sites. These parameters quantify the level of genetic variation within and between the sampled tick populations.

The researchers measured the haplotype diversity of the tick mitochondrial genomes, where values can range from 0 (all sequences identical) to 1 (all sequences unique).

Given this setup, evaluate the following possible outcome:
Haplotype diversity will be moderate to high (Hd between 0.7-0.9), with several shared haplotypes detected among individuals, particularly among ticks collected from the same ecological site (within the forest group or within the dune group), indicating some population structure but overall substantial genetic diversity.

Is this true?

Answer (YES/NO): NO